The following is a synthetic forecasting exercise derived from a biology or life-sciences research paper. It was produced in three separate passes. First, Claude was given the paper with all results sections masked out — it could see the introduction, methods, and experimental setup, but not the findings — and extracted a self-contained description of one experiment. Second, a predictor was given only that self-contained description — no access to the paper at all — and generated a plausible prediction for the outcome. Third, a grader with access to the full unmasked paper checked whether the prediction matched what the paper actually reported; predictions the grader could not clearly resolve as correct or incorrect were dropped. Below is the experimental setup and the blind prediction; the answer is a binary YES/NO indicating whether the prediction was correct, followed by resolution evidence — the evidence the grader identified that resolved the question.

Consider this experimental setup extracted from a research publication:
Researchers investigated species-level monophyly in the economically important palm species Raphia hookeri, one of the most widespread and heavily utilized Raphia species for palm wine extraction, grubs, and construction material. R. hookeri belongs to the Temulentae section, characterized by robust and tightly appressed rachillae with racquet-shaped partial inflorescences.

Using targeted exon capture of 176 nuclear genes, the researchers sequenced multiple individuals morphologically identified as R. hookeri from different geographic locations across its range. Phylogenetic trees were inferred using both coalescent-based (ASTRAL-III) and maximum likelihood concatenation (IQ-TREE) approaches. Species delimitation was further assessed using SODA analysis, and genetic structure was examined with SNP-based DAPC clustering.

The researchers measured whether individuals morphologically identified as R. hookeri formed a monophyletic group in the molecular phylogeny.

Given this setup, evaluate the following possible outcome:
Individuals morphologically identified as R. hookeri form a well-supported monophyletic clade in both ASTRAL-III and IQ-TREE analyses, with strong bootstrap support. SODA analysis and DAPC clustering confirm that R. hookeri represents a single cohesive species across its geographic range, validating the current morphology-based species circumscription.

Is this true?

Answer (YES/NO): NO